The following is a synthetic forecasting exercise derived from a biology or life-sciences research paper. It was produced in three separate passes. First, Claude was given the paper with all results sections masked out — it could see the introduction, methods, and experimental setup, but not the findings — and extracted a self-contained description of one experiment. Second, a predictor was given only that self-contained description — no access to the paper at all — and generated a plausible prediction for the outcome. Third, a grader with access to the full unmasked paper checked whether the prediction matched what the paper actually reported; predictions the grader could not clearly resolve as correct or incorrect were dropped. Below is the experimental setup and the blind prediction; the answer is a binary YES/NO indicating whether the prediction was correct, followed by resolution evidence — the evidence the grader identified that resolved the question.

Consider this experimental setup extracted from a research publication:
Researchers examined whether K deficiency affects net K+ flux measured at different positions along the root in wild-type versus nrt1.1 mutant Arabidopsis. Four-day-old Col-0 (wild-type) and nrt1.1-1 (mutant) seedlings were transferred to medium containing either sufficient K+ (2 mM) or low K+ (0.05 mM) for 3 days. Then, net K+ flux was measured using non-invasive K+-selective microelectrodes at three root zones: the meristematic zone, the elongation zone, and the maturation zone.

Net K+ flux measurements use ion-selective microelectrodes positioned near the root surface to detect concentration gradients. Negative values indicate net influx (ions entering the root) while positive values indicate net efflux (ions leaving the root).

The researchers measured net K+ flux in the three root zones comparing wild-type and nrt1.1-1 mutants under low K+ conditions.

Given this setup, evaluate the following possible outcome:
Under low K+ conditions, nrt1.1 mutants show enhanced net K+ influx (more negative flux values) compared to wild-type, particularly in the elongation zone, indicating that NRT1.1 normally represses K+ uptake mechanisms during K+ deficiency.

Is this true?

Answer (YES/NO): NO